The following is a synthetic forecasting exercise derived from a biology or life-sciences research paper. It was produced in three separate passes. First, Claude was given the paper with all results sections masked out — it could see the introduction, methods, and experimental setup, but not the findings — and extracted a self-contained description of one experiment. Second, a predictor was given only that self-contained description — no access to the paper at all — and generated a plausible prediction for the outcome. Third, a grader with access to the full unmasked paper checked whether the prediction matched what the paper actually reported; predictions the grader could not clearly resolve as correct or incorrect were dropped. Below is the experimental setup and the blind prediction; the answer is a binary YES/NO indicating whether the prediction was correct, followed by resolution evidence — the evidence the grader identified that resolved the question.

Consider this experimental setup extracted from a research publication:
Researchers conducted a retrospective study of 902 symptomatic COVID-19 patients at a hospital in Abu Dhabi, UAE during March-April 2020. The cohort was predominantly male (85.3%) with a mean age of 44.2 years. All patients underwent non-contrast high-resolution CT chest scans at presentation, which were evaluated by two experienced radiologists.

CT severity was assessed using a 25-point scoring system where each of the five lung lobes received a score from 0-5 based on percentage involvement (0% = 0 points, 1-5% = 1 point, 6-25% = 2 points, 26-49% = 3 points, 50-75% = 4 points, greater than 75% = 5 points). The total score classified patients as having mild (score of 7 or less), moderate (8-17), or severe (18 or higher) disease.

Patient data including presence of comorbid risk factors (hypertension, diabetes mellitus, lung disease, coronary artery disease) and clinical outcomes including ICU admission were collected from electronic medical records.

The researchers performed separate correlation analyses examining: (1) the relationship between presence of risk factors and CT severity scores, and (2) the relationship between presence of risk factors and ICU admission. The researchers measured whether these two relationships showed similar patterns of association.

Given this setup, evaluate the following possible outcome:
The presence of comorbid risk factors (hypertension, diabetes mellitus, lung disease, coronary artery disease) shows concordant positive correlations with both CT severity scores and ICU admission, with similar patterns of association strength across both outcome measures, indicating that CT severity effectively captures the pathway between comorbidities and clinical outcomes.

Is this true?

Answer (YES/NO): NO